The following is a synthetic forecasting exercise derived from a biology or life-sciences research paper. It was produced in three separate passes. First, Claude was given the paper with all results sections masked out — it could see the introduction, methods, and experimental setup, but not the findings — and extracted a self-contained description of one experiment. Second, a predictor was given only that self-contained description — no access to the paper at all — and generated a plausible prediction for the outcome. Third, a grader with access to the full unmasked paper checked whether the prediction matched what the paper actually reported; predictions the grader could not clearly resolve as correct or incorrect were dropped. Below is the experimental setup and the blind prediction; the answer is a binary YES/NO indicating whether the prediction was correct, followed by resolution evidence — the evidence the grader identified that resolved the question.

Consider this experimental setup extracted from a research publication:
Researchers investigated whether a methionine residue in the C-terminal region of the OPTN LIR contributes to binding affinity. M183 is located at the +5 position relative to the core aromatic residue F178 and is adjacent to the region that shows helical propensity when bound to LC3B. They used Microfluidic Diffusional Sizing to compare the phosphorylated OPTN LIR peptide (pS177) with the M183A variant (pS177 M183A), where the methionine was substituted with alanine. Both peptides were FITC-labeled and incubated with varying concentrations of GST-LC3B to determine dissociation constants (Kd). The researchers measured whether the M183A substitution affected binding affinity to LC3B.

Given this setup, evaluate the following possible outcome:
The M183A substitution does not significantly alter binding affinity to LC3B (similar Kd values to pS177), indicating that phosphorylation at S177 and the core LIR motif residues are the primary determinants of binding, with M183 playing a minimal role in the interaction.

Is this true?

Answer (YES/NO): YES